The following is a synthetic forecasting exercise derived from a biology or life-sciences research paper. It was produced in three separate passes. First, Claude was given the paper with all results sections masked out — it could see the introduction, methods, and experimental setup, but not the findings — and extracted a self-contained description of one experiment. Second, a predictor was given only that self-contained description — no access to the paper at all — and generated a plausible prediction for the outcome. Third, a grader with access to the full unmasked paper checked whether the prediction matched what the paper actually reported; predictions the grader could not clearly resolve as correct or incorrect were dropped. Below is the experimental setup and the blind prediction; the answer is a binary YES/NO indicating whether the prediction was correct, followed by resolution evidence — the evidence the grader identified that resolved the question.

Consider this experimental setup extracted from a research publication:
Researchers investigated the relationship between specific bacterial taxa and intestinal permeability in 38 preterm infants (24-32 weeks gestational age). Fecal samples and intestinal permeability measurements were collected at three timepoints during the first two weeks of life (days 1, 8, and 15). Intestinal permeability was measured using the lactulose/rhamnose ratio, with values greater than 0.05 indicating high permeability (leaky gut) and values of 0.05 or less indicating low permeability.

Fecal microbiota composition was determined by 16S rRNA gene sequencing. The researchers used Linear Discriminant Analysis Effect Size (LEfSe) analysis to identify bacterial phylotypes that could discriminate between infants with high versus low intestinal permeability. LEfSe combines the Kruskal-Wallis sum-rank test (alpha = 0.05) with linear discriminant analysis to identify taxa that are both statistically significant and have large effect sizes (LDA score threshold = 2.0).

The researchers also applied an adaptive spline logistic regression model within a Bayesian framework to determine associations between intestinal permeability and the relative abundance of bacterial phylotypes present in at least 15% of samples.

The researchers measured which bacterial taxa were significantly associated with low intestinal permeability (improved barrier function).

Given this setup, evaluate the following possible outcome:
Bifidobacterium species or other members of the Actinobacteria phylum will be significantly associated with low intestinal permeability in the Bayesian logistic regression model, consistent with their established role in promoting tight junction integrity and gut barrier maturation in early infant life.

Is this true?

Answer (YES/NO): NO